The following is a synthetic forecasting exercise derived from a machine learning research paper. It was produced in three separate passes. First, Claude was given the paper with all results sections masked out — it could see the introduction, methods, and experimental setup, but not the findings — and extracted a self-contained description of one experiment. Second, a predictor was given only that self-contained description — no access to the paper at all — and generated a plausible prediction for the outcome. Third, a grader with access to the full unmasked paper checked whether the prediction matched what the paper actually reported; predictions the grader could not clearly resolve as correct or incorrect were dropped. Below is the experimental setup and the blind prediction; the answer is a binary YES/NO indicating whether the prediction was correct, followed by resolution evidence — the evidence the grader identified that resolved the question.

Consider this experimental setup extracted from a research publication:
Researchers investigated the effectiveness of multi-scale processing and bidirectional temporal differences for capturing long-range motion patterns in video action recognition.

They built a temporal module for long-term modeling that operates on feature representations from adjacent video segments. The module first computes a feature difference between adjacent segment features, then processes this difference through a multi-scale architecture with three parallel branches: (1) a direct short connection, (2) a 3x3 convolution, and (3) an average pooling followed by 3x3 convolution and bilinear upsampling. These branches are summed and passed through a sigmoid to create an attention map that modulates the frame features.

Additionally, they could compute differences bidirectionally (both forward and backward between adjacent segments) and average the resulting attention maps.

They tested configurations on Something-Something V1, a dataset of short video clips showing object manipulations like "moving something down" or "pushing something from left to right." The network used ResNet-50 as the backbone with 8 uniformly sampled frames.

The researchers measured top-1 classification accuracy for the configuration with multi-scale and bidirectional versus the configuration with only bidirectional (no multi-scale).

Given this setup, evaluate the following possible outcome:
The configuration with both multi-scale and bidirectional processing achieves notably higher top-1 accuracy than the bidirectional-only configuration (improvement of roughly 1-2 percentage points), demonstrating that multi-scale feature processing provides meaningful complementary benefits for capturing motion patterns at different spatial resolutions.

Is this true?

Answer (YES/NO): NO